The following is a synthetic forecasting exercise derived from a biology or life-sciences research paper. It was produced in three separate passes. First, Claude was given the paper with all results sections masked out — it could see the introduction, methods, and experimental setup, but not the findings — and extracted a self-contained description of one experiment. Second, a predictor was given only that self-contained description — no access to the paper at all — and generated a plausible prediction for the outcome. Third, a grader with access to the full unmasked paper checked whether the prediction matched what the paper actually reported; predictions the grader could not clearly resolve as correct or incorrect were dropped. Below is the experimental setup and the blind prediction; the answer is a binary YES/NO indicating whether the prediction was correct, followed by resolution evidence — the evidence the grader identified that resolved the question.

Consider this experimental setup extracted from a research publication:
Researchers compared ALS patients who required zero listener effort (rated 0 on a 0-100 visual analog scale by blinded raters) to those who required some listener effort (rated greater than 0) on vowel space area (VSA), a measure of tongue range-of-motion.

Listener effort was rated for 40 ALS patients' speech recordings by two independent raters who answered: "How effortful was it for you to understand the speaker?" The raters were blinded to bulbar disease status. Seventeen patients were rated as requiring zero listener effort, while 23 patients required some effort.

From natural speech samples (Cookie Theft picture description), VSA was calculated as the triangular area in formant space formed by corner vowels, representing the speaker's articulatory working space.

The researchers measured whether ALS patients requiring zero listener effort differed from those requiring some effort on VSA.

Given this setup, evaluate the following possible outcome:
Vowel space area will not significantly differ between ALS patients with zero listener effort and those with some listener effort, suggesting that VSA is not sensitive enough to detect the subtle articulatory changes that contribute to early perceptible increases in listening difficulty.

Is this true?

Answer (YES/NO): NO